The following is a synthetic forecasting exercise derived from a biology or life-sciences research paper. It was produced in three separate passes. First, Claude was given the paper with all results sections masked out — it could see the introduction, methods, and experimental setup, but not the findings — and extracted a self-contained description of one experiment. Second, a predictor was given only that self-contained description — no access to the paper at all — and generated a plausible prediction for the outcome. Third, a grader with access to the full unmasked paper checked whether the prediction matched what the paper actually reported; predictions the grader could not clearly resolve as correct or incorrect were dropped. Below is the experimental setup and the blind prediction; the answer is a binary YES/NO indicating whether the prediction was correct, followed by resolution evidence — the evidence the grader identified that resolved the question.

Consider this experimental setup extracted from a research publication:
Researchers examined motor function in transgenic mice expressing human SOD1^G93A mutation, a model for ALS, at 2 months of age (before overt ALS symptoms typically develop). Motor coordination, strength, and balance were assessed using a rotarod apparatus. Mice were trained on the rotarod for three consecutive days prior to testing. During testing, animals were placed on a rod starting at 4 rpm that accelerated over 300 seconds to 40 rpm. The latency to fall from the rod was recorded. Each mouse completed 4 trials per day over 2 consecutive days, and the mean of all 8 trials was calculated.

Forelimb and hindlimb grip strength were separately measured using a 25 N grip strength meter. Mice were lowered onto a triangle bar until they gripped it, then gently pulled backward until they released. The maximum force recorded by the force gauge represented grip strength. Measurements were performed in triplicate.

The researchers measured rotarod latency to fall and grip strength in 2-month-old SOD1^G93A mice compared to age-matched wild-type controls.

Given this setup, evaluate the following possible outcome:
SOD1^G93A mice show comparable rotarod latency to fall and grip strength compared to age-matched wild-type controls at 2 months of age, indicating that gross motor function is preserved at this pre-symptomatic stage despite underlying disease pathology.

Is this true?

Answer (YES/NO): NO